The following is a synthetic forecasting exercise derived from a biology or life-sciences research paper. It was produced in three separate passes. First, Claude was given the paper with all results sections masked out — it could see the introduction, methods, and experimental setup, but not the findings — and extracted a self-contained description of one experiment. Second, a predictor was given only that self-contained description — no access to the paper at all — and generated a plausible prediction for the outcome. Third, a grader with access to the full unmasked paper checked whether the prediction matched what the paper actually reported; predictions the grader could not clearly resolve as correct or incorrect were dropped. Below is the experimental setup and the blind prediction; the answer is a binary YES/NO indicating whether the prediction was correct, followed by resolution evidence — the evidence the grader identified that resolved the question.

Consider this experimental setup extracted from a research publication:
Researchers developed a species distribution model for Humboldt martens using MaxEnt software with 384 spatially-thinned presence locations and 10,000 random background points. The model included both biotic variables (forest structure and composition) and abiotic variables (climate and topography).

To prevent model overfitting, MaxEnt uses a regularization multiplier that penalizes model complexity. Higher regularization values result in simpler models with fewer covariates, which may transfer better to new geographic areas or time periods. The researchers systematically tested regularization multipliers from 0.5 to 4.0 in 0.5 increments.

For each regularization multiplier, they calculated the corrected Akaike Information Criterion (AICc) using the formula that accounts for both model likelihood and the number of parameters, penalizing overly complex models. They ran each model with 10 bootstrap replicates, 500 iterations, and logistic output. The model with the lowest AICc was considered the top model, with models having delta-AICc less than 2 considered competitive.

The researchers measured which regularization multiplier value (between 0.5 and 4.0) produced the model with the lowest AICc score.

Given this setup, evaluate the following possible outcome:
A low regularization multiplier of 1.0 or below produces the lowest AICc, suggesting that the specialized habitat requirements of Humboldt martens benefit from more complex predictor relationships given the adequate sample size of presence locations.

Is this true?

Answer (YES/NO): NO